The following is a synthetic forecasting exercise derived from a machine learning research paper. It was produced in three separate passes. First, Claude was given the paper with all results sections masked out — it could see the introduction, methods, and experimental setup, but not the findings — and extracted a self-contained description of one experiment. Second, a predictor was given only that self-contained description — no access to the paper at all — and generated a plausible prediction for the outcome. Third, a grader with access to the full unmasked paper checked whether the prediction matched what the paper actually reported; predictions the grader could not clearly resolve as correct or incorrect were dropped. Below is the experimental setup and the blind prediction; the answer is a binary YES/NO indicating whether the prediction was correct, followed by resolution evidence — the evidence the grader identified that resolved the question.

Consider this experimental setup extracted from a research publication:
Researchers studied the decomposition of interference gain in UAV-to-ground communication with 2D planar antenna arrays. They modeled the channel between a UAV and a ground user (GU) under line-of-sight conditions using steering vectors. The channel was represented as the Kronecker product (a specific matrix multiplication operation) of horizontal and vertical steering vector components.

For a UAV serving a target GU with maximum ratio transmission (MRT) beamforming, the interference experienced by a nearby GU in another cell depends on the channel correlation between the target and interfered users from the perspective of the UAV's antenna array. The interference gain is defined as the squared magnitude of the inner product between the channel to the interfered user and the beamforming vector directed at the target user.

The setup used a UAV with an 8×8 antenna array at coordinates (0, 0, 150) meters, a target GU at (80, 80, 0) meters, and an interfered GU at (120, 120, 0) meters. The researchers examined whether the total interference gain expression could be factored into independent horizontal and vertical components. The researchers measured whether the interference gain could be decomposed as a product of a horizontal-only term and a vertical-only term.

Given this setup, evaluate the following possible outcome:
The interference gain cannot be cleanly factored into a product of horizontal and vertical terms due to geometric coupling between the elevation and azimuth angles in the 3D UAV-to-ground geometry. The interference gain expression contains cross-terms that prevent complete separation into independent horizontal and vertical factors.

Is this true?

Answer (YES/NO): NO